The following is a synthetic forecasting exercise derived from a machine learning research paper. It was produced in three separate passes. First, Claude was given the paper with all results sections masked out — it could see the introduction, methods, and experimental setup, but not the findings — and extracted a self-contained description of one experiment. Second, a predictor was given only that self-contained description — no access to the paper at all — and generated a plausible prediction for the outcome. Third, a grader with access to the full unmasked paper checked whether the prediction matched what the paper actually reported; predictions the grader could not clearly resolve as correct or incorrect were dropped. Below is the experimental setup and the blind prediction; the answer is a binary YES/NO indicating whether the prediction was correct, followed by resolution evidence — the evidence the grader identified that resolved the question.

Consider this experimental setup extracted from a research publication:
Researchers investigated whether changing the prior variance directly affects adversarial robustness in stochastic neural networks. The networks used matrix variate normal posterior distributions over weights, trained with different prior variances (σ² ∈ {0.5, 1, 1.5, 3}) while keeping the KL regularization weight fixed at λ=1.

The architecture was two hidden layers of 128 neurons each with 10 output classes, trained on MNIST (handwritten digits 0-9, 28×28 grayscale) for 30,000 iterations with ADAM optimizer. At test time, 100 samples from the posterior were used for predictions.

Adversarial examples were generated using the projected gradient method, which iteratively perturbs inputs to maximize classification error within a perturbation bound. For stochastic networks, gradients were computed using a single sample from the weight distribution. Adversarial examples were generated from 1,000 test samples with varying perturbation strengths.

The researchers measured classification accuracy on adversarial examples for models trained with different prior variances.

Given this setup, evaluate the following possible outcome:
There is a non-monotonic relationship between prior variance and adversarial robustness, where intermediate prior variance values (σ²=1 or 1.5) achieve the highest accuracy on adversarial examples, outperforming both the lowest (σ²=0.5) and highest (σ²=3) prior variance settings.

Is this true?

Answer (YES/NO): NO